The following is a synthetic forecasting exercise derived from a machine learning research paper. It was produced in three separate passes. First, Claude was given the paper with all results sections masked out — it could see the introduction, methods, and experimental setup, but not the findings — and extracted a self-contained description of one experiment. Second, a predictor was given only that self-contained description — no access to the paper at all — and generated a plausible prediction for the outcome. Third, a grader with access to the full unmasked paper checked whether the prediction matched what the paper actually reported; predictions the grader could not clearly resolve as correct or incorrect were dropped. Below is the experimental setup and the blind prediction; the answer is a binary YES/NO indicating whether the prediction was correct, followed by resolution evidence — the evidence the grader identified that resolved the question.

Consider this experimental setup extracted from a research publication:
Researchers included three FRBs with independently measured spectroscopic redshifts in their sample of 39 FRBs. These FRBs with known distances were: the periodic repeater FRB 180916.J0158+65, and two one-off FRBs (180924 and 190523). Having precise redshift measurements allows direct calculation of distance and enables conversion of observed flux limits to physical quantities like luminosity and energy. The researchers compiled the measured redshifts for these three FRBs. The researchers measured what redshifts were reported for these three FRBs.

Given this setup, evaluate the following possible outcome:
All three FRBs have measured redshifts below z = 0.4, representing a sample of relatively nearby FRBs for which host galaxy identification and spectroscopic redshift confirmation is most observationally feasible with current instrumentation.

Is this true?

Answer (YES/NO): NO